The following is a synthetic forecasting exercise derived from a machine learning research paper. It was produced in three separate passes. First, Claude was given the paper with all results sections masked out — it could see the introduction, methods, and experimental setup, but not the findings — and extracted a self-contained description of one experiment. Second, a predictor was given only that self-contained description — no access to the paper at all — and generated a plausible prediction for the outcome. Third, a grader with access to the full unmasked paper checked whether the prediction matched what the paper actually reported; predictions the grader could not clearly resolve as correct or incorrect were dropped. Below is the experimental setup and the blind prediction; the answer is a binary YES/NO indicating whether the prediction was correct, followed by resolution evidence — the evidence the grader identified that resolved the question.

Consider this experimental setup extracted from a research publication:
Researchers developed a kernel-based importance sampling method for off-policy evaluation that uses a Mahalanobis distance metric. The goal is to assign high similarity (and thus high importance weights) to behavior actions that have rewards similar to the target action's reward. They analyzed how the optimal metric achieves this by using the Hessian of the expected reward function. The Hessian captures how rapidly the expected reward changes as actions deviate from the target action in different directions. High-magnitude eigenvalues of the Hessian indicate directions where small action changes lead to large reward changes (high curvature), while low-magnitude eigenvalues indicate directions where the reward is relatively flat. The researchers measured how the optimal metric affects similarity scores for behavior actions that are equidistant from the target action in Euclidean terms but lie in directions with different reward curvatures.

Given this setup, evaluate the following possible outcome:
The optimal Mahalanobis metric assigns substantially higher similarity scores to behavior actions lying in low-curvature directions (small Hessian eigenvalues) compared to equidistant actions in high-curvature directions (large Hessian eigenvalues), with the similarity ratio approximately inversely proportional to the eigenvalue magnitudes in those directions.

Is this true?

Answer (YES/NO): NO